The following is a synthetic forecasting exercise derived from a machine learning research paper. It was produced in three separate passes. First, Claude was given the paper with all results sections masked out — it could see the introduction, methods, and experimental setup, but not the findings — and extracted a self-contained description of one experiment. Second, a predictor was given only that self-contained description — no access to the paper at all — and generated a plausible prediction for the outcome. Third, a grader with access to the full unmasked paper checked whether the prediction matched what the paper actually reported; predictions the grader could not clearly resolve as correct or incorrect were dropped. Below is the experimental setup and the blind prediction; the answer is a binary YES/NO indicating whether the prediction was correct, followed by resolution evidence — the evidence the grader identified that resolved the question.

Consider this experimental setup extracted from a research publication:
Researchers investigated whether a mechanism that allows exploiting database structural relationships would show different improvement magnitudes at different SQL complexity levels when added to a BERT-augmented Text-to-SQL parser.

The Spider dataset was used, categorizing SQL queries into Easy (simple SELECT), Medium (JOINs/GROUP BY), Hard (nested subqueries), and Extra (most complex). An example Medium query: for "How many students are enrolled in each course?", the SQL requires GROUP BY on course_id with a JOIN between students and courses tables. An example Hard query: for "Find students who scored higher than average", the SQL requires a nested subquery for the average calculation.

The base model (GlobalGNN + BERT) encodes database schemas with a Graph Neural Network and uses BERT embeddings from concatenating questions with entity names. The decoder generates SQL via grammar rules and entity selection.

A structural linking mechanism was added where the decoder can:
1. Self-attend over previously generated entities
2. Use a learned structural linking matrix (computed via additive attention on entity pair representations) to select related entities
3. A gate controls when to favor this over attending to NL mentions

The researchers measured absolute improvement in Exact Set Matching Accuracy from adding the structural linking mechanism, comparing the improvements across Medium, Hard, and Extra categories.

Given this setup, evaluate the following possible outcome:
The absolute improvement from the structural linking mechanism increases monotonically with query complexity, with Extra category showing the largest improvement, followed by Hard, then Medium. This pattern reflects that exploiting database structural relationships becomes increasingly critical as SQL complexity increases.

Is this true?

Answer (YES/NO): NO